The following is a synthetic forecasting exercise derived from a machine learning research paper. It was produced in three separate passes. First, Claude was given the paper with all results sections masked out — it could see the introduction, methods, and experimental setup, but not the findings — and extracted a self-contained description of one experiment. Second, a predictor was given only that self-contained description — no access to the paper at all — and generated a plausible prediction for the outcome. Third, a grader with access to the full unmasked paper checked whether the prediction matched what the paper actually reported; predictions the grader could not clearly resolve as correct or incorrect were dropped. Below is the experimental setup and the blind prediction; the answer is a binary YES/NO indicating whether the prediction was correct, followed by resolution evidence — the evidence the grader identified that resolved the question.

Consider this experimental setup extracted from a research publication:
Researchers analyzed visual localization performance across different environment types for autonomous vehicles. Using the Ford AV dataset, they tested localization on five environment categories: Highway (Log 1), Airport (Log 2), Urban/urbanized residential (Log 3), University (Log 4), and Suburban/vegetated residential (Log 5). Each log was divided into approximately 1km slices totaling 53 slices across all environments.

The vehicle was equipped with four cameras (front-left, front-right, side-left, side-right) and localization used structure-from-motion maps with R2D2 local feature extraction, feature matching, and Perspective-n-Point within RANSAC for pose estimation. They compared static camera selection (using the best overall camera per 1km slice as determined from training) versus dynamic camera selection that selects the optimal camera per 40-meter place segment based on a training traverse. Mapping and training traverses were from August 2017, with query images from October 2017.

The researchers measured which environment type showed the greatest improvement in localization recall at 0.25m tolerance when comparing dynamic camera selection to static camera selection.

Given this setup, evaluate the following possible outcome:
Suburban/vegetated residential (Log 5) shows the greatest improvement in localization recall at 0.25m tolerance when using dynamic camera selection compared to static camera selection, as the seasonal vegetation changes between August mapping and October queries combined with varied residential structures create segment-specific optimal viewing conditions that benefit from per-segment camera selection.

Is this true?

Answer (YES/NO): NO